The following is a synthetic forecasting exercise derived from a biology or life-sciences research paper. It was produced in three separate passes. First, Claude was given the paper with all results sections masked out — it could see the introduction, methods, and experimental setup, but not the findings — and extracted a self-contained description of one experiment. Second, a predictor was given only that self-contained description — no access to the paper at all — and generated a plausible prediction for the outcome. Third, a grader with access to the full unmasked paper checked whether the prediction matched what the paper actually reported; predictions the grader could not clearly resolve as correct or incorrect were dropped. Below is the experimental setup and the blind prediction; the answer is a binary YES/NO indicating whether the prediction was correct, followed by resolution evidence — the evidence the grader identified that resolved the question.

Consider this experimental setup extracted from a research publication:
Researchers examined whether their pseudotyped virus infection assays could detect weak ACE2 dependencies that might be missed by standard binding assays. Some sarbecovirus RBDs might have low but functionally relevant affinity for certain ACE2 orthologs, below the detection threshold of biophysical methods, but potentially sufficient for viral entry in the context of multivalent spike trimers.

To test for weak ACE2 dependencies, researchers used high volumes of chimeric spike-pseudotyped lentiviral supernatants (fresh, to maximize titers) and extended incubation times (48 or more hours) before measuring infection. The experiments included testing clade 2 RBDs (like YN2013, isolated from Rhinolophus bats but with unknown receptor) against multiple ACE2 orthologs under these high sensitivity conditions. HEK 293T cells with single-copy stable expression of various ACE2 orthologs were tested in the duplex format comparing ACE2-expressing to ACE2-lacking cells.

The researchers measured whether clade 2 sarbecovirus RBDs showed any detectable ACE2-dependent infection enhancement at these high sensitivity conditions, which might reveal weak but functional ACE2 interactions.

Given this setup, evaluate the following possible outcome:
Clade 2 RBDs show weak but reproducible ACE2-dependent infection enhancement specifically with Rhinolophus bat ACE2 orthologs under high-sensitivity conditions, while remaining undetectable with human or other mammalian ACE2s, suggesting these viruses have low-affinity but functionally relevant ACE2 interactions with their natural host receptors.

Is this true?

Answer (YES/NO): NO